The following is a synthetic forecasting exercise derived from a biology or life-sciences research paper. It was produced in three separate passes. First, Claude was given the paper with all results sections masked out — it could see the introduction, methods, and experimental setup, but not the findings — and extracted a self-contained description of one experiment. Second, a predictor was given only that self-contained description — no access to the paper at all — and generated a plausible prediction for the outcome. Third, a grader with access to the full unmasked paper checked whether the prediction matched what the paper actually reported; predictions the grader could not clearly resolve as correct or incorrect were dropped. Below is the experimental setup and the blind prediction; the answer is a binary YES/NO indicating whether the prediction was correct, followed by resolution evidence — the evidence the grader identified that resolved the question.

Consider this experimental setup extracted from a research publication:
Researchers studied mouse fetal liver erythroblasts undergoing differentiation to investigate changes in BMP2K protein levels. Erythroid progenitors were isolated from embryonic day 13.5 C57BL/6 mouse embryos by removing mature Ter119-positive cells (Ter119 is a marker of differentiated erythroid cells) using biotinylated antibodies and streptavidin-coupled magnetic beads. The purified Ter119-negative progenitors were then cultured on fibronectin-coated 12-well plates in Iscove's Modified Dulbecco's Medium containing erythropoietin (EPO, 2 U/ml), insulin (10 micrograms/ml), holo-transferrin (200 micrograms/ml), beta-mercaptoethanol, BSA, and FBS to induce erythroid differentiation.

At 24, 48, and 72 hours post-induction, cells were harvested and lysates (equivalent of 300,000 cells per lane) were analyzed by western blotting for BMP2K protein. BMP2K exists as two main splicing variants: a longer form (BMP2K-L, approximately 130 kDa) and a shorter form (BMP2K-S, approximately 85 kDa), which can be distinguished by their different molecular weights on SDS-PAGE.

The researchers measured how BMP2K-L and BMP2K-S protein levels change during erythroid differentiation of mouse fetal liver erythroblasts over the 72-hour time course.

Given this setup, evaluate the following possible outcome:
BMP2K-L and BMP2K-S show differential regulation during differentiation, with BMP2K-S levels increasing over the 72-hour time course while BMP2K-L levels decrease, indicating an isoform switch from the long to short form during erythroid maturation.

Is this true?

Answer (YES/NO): NO